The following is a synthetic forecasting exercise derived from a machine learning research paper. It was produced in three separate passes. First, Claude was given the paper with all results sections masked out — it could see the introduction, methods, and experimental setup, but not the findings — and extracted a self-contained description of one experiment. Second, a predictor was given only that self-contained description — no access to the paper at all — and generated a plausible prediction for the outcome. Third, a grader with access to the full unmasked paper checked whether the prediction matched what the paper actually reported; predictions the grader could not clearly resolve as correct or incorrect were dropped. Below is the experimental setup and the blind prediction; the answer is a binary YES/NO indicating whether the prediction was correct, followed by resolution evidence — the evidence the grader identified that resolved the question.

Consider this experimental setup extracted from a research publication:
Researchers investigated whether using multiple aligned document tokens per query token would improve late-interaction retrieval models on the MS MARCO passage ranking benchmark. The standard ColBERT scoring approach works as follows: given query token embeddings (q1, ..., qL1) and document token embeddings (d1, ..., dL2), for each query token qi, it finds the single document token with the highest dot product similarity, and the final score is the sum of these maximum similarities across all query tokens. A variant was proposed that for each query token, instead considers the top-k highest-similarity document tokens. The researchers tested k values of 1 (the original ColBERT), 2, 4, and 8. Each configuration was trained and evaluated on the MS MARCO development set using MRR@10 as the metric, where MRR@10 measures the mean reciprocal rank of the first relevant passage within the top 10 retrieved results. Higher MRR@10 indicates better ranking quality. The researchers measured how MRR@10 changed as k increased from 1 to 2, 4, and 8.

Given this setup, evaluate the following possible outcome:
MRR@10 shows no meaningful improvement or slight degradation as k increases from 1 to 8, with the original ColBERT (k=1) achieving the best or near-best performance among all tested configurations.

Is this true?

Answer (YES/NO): YES